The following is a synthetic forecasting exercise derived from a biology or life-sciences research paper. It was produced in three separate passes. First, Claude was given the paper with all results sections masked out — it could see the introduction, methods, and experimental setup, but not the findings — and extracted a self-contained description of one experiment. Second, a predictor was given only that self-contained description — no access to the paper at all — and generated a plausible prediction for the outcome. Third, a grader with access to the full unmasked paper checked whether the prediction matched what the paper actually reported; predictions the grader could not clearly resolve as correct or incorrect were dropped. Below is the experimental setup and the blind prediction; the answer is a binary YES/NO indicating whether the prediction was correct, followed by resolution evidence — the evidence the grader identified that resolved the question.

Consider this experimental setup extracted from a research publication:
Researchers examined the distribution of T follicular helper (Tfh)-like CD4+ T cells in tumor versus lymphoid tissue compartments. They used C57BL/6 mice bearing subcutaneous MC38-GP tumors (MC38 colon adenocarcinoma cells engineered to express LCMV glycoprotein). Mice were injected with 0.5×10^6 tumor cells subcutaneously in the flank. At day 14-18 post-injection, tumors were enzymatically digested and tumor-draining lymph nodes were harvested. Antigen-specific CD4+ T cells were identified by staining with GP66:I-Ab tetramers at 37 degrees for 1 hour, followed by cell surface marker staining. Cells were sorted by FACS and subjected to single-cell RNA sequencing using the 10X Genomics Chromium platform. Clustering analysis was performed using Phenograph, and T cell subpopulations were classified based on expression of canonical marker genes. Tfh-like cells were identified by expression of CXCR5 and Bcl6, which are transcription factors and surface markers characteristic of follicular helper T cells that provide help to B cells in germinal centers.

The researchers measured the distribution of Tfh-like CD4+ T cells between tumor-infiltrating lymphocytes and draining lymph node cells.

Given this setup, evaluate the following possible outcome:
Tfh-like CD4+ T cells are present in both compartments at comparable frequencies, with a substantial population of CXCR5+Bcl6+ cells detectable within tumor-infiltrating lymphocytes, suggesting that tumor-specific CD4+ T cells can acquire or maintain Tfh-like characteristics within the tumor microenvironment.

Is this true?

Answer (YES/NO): NO